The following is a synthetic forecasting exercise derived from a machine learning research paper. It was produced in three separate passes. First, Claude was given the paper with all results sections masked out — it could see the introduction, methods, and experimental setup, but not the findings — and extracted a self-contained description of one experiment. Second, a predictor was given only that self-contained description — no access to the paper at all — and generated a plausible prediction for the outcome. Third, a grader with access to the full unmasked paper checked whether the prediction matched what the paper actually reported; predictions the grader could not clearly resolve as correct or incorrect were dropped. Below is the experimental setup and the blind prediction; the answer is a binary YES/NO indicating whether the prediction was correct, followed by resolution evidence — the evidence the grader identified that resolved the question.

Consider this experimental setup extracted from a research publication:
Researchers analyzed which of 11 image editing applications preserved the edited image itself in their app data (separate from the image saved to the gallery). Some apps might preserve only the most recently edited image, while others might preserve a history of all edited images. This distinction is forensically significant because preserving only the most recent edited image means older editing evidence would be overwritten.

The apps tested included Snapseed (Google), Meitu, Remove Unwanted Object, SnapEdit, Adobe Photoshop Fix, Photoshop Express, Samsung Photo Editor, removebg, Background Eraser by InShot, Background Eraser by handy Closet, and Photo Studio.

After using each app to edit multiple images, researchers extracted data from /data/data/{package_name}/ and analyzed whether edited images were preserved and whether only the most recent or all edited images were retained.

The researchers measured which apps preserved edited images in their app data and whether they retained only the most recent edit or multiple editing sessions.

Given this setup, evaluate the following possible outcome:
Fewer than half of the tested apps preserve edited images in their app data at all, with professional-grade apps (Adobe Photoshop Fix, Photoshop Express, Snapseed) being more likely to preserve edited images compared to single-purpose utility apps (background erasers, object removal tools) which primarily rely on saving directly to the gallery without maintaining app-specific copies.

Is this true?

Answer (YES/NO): NO